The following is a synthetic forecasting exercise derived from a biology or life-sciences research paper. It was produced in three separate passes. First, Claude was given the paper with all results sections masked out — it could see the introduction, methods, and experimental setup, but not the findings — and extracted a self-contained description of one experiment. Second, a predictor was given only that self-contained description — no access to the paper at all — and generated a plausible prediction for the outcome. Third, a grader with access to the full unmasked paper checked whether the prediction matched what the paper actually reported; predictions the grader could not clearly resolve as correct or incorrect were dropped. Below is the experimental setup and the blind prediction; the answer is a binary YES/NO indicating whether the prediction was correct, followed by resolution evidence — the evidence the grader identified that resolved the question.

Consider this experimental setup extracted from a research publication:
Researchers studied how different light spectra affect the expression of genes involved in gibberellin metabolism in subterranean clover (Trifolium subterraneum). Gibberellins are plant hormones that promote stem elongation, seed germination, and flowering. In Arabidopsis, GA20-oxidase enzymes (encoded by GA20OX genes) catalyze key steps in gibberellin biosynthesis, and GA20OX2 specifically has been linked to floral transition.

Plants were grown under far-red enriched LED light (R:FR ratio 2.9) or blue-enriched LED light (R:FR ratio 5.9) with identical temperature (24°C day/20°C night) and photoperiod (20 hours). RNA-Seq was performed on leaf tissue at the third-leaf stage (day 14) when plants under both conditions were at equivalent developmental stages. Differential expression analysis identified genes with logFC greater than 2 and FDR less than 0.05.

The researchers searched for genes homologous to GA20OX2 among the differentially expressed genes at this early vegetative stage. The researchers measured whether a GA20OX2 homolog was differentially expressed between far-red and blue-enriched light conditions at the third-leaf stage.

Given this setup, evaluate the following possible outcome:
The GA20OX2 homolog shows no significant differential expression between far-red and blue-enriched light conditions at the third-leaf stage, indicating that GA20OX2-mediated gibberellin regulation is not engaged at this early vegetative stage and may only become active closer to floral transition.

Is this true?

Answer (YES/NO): NO